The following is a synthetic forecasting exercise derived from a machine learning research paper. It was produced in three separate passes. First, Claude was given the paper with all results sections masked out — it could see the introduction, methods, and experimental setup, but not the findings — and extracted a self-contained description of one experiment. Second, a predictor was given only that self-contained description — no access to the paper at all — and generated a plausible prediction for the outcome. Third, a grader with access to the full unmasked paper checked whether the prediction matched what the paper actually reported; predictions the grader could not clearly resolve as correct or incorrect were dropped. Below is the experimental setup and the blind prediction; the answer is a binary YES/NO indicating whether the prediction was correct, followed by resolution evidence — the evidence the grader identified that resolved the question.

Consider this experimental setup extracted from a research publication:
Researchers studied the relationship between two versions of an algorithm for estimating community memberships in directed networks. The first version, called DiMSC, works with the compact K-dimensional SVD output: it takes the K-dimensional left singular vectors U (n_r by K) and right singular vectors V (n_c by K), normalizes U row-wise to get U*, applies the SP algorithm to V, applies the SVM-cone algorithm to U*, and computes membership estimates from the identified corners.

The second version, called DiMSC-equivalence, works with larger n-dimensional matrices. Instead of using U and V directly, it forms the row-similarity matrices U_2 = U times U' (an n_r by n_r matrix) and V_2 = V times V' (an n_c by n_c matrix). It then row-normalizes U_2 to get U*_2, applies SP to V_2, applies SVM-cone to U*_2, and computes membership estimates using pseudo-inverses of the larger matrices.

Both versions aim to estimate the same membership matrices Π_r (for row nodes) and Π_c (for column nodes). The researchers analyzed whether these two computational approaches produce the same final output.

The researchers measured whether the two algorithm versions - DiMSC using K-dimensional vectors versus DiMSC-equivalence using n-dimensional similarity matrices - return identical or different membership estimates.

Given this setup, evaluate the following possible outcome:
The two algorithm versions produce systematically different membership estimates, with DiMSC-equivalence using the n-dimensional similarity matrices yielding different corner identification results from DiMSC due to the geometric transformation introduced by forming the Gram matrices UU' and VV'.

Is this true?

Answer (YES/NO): NO